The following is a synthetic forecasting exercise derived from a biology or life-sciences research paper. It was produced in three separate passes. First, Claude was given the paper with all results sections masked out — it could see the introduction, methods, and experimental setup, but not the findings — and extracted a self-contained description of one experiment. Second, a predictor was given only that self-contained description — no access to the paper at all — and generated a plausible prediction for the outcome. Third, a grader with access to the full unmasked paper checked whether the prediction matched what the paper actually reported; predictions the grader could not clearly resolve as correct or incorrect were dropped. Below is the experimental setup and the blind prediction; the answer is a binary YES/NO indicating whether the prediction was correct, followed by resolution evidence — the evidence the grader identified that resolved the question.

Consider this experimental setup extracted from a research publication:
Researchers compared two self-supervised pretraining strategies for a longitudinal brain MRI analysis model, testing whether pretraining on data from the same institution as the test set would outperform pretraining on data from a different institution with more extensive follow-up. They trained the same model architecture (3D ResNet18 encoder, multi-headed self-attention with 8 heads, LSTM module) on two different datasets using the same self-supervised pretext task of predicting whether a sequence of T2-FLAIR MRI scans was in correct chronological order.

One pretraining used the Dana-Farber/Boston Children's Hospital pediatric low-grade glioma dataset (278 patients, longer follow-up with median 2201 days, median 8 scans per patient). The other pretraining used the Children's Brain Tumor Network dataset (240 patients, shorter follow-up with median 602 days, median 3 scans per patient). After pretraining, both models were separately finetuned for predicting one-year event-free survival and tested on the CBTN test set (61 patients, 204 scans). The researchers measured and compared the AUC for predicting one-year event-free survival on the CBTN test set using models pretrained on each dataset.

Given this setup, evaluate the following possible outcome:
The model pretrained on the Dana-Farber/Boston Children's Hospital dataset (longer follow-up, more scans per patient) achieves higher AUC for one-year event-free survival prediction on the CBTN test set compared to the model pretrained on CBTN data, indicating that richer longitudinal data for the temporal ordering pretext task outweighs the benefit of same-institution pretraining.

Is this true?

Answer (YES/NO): NO